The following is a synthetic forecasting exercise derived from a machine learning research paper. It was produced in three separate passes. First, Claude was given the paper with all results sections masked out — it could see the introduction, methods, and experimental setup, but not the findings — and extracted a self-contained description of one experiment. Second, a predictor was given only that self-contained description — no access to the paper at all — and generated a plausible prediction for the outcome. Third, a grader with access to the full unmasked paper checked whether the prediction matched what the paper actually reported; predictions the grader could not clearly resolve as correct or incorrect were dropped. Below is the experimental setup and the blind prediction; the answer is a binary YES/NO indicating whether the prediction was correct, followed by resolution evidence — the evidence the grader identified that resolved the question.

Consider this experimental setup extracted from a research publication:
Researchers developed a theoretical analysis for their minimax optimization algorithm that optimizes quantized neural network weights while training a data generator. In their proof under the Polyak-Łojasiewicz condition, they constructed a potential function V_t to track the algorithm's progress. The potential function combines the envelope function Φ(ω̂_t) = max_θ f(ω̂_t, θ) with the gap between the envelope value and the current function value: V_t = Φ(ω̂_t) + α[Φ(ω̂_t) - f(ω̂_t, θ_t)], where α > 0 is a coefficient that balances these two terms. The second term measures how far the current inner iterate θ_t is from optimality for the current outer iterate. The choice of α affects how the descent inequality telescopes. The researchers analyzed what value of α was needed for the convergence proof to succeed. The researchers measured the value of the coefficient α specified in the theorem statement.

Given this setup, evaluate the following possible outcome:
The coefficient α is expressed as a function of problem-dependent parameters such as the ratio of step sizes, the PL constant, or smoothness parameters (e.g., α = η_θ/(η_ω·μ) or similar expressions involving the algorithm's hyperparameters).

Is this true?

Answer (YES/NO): NO